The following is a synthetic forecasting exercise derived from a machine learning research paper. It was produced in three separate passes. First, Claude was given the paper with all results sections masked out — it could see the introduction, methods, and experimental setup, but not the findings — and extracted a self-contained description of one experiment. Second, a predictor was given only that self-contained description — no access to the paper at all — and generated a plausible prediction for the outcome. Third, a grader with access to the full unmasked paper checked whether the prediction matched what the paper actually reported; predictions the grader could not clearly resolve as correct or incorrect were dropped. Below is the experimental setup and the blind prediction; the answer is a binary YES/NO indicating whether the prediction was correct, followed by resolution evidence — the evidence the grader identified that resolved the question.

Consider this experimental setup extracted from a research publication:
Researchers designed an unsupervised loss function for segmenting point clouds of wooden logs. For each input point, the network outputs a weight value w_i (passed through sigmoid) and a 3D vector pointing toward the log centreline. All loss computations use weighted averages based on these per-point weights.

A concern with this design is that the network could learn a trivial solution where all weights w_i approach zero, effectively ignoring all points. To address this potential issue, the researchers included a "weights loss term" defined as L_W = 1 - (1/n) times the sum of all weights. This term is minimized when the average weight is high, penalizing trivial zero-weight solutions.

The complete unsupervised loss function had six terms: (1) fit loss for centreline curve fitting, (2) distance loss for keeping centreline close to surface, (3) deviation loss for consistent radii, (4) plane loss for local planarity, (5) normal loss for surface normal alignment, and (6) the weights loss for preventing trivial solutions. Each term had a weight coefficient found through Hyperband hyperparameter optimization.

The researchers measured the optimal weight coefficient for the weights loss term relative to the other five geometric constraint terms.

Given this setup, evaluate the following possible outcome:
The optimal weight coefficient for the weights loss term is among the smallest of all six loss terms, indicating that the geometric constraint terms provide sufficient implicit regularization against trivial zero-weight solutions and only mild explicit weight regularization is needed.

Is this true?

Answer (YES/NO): NO